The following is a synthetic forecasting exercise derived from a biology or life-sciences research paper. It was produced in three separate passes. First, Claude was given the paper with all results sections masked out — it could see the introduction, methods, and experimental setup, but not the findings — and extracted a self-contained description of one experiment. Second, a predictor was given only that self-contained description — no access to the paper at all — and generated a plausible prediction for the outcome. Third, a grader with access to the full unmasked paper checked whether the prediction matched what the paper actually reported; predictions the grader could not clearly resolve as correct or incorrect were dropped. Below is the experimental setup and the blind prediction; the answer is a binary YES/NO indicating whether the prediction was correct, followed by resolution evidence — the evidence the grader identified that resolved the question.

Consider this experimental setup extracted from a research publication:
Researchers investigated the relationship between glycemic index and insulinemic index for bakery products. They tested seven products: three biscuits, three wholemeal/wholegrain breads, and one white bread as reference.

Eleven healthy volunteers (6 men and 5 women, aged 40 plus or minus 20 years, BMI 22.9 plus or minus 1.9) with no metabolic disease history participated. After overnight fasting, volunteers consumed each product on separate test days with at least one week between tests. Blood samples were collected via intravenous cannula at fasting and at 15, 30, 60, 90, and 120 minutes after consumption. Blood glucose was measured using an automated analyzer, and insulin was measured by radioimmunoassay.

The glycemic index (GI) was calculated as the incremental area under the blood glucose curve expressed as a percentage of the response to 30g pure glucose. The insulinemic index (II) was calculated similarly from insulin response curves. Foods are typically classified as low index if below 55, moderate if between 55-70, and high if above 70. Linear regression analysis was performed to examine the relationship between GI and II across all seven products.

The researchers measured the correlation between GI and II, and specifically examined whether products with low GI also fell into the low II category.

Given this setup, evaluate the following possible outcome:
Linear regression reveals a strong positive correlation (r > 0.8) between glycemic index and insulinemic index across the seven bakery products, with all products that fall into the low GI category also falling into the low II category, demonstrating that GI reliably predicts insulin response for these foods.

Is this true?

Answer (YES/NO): YES